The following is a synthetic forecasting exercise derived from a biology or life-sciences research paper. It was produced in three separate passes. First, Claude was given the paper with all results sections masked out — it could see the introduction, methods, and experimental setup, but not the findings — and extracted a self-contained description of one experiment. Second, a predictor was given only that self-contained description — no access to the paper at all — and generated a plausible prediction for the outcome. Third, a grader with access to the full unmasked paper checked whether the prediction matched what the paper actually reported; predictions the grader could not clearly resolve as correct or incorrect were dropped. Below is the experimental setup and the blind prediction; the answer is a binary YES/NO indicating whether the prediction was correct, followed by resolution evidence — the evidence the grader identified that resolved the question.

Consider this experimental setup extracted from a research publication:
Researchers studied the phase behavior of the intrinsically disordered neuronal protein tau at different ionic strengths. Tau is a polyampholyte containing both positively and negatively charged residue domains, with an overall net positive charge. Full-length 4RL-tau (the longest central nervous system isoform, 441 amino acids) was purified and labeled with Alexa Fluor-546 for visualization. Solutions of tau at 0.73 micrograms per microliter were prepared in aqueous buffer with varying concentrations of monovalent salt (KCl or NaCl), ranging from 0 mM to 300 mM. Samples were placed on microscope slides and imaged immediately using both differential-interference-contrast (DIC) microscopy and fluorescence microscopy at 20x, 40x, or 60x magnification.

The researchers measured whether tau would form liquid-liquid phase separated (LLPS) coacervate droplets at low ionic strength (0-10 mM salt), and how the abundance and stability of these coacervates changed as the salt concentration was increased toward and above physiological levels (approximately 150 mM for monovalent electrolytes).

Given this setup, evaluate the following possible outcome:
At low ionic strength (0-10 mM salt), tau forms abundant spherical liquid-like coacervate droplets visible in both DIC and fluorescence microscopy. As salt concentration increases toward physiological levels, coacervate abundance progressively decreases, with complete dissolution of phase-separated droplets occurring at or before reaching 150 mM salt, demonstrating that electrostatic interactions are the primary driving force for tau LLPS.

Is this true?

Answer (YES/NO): YES